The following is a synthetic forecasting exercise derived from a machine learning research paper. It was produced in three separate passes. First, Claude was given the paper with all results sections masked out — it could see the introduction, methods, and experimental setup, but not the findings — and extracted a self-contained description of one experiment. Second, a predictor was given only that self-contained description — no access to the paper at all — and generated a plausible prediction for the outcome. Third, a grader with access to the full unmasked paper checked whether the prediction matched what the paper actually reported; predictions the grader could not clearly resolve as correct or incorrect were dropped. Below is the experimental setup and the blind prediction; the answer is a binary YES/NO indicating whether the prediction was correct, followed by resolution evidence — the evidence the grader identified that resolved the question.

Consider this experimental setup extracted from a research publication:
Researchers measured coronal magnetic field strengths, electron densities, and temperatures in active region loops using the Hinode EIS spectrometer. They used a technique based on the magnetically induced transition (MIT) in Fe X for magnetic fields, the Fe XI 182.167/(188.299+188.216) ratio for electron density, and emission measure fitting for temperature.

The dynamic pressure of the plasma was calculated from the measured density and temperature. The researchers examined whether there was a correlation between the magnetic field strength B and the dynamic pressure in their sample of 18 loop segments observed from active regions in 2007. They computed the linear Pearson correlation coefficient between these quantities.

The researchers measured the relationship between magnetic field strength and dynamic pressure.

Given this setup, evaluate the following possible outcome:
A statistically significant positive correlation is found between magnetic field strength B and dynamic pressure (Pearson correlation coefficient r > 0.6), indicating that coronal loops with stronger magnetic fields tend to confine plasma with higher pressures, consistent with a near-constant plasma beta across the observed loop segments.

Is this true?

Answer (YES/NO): YES